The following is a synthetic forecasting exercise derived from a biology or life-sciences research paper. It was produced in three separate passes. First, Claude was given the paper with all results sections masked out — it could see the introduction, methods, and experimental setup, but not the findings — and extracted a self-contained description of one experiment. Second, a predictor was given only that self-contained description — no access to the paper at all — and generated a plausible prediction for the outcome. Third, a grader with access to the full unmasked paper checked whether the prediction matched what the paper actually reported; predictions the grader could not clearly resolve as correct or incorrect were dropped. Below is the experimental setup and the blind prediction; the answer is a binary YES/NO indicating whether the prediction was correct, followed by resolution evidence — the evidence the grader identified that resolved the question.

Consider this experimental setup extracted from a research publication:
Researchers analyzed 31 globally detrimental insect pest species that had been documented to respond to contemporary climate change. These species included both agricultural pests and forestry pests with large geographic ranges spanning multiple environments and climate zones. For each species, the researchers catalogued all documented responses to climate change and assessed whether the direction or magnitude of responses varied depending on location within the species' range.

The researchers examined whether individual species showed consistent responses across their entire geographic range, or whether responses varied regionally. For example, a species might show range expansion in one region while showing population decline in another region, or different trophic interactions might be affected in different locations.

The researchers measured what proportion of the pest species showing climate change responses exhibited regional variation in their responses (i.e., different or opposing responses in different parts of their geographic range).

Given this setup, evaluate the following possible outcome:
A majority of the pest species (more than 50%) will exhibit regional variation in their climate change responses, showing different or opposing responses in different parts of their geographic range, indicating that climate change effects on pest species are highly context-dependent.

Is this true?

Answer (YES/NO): YES